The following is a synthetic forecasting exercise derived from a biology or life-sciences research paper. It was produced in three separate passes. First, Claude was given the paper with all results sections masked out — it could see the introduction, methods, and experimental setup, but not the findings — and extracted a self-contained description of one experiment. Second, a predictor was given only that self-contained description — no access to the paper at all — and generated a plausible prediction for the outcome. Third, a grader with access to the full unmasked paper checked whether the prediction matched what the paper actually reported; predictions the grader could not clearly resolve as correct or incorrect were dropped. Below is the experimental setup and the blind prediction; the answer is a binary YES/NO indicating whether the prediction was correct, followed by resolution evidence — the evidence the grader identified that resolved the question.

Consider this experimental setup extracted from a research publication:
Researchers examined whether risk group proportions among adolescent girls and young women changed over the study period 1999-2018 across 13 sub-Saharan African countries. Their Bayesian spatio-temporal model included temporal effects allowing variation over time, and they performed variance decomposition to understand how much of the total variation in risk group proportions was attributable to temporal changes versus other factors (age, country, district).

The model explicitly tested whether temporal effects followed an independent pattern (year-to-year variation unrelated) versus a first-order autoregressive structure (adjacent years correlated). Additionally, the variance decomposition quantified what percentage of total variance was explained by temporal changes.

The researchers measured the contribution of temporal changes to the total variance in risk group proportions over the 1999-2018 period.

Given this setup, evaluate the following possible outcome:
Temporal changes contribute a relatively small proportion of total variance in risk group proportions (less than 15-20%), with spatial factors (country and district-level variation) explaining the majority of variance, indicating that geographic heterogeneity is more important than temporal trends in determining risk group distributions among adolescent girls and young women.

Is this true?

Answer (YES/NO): NO